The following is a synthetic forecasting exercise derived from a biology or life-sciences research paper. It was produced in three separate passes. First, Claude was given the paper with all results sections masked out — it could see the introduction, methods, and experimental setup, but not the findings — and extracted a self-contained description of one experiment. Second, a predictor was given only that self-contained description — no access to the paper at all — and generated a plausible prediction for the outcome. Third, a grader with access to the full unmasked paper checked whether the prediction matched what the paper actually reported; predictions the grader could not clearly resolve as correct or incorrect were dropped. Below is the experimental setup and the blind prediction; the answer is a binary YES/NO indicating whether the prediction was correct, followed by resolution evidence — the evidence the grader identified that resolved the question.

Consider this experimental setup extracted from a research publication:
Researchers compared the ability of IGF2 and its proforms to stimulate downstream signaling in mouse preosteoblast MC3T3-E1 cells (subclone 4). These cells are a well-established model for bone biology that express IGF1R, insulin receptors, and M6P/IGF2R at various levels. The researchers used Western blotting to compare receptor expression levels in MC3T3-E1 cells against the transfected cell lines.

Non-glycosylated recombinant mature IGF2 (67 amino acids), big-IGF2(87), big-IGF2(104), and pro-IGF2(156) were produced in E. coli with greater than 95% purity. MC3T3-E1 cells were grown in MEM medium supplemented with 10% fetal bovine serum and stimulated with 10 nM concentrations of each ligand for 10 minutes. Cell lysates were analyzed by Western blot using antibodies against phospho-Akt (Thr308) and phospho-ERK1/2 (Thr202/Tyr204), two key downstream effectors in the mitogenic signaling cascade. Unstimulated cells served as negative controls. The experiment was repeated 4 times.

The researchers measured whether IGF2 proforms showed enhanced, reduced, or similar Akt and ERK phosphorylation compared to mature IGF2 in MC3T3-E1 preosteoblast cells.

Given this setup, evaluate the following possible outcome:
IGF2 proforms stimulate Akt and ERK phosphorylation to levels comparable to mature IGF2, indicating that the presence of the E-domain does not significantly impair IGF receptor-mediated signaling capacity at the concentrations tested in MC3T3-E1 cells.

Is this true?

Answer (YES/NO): NO